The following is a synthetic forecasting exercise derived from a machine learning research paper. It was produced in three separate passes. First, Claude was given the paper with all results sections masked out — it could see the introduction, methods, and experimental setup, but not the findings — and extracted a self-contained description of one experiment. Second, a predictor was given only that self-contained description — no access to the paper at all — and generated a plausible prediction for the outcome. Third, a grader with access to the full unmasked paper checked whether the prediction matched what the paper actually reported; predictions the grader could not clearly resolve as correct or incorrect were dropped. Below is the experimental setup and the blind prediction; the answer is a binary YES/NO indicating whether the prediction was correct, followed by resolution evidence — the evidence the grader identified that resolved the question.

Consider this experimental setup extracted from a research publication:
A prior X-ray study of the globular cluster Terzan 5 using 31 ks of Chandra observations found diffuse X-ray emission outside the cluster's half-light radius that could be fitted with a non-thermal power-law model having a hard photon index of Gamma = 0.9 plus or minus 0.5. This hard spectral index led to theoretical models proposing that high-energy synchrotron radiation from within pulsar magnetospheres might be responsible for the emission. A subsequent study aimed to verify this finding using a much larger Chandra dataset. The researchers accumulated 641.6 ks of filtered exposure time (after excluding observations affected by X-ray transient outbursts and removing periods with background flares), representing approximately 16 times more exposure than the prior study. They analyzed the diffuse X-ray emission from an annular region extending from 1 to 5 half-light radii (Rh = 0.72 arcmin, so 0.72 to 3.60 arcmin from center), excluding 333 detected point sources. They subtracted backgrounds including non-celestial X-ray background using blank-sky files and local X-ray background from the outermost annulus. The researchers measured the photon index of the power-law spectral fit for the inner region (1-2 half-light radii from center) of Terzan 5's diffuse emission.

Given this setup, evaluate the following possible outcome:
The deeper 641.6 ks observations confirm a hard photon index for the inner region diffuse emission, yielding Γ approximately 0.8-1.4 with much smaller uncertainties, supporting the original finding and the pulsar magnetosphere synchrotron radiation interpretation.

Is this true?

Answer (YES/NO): NO